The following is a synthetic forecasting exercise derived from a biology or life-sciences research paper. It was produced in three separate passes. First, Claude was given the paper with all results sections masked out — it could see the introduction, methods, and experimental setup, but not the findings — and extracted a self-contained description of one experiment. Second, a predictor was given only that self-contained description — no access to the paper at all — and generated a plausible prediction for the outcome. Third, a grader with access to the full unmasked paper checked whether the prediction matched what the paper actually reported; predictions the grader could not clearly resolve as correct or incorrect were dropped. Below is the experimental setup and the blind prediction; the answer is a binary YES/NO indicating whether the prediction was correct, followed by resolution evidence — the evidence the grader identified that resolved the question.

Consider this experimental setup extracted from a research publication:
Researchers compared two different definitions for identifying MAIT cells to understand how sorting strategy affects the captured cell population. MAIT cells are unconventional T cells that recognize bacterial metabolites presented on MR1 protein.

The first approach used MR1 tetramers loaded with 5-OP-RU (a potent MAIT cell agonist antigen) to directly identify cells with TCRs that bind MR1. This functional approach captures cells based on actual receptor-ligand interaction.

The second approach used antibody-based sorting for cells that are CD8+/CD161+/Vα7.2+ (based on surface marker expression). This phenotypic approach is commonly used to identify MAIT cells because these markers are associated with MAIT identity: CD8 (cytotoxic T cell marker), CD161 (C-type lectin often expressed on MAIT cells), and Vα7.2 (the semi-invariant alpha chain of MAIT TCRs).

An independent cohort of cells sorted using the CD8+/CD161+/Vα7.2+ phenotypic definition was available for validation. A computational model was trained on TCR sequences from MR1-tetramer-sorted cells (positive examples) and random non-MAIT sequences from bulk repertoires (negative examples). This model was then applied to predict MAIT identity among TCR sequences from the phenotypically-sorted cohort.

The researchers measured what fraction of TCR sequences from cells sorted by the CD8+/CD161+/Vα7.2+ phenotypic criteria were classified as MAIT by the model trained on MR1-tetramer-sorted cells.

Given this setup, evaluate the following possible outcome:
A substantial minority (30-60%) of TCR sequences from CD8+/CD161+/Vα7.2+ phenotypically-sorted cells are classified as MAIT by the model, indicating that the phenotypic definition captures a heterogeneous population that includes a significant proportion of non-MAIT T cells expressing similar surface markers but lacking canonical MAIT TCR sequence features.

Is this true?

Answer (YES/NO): NO